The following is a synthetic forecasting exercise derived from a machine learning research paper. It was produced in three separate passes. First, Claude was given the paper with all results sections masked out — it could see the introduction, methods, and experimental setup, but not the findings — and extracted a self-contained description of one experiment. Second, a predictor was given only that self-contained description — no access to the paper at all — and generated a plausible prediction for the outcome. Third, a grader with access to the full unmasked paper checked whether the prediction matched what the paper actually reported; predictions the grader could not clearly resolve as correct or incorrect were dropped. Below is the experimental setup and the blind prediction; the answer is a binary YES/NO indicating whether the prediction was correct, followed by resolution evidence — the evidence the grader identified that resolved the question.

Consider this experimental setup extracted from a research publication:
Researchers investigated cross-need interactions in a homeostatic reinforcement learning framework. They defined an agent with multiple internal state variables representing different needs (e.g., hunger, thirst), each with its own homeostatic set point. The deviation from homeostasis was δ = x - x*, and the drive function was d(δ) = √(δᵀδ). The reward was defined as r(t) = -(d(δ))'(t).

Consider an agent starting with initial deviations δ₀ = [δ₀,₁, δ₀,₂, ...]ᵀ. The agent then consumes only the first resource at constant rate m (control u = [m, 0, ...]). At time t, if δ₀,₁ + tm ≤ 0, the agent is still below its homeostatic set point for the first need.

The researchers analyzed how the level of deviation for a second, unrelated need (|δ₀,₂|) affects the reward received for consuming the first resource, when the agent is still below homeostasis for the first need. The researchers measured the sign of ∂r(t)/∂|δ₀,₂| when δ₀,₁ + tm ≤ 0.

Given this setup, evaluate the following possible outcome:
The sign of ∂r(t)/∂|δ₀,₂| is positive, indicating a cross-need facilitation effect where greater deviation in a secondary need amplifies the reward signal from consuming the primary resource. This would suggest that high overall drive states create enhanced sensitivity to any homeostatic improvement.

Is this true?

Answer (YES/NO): NO